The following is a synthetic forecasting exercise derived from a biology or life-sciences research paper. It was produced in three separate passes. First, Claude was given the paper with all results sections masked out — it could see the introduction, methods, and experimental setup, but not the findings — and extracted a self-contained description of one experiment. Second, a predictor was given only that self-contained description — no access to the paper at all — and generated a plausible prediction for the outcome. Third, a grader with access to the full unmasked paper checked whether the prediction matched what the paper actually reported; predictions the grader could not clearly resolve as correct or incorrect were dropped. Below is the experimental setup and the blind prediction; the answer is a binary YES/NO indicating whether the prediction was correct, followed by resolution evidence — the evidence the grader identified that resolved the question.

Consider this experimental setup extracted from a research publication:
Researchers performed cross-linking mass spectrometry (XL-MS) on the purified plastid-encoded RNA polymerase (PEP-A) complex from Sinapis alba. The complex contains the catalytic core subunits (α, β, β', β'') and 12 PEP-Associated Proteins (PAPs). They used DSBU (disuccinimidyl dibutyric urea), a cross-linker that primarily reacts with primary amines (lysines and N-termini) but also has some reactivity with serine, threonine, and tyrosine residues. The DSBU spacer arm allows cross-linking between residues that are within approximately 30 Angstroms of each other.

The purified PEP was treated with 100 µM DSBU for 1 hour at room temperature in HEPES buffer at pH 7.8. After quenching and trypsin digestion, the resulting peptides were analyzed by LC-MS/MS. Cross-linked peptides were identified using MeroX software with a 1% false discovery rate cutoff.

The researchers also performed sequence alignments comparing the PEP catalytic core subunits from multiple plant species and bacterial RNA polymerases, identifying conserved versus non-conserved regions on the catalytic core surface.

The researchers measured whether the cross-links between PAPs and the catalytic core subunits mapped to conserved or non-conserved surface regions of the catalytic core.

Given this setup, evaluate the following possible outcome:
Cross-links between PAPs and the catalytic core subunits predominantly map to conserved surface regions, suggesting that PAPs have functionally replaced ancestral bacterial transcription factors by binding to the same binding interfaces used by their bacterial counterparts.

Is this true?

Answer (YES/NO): NO